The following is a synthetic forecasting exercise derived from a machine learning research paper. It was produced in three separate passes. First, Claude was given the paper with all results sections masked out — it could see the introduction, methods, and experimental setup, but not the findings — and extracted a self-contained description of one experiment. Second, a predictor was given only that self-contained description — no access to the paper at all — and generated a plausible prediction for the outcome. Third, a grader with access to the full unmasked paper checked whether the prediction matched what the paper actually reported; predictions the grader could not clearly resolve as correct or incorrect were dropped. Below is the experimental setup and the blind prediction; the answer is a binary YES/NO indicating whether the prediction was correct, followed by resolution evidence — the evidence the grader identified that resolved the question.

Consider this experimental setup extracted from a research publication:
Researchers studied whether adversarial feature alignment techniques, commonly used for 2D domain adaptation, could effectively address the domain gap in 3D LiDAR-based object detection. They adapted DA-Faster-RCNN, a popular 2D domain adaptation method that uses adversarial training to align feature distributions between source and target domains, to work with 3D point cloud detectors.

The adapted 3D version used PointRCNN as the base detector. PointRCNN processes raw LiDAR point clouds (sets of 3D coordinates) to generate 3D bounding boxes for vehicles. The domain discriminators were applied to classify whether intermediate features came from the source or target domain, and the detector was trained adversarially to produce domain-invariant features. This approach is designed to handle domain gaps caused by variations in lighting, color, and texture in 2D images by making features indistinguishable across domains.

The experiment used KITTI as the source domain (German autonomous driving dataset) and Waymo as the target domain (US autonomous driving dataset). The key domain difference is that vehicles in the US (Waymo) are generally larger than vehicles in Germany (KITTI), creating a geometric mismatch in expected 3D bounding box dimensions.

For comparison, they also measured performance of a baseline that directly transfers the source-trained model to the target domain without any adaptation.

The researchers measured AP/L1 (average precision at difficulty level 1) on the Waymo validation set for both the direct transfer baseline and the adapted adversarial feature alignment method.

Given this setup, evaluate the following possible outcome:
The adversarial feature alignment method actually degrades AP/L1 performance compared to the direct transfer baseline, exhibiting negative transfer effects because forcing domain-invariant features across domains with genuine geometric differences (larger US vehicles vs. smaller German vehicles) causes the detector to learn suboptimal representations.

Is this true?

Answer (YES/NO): YES